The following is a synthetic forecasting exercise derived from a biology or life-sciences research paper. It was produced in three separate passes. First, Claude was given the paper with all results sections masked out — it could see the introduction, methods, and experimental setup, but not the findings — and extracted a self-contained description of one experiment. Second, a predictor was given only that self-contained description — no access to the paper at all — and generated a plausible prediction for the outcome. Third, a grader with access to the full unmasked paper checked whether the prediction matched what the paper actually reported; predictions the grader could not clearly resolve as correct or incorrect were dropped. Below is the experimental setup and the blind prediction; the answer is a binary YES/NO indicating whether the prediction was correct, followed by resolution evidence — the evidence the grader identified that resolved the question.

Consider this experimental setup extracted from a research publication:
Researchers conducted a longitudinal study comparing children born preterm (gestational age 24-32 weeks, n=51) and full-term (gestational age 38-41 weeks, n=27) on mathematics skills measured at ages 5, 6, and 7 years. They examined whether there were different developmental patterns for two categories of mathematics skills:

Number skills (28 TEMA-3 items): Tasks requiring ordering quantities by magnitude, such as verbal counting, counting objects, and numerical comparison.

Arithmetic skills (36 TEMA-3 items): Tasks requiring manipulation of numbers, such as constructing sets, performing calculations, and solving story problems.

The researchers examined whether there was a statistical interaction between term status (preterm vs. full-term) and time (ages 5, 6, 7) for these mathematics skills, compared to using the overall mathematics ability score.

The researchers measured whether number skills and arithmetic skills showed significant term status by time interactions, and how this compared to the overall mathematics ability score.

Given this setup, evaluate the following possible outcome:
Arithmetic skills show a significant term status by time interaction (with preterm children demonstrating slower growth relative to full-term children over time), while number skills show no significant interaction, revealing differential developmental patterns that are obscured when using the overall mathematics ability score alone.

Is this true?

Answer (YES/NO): NO